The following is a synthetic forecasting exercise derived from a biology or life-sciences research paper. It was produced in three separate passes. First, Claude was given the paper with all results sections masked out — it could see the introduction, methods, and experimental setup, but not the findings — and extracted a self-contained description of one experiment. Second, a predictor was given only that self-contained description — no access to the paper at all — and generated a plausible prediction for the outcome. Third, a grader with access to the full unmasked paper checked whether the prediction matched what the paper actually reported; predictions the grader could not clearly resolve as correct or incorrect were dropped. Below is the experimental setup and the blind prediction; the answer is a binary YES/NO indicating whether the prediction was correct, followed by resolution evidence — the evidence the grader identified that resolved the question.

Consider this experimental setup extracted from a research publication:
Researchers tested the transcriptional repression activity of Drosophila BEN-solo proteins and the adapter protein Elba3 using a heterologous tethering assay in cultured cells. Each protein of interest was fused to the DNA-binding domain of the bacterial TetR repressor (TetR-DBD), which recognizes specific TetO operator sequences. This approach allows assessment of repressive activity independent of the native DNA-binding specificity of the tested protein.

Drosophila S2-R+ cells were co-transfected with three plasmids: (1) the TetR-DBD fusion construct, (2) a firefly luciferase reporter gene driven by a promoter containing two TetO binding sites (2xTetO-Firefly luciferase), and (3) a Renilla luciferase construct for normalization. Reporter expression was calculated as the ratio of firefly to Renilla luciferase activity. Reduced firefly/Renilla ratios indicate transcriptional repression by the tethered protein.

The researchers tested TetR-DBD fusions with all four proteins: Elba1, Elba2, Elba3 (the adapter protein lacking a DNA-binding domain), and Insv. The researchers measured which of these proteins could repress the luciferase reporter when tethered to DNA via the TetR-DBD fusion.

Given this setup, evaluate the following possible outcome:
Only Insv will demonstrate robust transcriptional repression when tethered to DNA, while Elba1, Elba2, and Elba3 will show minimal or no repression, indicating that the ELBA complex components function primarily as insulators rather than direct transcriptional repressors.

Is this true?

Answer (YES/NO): NO